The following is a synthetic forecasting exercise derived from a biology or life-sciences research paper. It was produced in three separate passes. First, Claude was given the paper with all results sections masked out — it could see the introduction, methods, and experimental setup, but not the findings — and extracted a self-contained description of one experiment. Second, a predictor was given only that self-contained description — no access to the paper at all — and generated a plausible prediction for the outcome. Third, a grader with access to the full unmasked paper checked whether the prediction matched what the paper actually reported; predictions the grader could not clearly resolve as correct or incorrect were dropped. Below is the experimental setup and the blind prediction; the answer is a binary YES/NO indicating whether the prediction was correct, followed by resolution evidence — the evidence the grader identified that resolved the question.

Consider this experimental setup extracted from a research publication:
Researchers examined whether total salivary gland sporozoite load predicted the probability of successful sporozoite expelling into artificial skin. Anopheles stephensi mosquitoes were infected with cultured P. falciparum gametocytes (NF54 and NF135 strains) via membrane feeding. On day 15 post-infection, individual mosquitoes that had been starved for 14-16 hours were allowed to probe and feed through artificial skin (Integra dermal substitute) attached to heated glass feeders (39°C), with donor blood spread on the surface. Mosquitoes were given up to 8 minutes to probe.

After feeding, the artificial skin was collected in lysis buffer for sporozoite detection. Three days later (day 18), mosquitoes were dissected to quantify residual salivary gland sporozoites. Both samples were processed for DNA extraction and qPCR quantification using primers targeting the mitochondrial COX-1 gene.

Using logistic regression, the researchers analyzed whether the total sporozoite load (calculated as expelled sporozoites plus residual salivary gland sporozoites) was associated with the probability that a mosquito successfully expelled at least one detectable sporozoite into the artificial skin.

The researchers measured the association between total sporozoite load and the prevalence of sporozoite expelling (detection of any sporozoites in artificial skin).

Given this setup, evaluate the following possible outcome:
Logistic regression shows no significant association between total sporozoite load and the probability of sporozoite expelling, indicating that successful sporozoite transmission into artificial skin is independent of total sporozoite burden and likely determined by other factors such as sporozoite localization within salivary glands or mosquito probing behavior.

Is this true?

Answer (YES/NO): YES